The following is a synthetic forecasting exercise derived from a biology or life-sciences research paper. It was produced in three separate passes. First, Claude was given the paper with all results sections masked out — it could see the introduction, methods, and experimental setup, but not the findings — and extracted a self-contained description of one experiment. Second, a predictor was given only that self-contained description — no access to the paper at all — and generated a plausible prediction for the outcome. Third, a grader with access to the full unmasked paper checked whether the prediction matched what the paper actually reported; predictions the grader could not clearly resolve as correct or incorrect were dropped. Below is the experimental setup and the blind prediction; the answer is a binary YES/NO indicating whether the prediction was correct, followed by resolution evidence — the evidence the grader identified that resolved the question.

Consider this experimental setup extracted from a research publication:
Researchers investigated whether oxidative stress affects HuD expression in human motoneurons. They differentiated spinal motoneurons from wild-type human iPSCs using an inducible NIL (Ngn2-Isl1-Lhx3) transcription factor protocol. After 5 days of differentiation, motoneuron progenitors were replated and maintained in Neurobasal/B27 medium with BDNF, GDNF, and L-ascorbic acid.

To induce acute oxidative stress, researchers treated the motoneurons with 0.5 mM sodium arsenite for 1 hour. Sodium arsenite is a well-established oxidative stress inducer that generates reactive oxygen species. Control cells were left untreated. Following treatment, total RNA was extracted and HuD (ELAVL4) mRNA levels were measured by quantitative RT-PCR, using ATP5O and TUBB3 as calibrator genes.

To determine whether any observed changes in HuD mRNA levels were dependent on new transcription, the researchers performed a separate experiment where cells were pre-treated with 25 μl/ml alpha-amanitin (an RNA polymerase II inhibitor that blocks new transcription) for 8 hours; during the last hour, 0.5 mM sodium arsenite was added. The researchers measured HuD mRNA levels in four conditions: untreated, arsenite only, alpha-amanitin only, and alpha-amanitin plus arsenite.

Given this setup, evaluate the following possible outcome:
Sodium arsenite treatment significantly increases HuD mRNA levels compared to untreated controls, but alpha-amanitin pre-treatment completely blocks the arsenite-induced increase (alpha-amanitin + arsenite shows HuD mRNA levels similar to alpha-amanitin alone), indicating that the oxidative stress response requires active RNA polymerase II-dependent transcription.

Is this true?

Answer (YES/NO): YES